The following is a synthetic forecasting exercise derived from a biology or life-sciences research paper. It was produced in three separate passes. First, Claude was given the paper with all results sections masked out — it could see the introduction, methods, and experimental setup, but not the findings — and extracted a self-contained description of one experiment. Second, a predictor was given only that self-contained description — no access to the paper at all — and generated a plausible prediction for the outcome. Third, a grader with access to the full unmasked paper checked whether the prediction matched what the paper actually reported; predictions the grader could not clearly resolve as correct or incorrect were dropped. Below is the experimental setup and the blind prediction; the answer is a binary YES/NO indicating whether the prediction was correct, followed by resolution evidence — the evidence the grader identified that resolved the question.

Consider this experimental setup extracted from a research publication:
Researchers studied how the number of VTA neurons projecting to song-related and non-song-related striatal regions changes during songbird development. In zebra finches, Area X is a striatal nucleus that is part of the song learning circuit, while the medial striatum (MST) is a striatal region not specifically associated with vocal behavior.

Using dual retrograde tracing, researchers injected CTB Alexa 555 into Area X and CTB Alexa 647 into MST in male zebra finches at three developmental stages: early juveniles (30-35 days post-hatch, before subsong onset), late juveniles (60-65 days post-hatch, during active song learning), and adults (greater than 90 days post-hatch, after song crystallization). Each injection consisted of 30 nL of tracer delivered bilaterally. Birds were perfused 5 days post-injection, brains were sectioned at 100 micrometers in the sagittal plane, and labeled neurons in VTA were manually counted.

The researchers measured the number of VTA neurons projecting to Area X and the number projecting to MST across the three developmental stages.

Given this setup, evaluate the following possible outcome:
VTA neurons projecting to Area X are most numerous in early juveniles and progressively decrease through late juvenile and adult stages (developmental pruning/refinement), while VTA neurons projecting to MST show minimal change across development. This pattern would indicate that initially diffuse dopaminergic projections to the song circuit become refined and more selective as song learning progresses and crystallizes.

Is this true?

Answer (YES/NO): NO